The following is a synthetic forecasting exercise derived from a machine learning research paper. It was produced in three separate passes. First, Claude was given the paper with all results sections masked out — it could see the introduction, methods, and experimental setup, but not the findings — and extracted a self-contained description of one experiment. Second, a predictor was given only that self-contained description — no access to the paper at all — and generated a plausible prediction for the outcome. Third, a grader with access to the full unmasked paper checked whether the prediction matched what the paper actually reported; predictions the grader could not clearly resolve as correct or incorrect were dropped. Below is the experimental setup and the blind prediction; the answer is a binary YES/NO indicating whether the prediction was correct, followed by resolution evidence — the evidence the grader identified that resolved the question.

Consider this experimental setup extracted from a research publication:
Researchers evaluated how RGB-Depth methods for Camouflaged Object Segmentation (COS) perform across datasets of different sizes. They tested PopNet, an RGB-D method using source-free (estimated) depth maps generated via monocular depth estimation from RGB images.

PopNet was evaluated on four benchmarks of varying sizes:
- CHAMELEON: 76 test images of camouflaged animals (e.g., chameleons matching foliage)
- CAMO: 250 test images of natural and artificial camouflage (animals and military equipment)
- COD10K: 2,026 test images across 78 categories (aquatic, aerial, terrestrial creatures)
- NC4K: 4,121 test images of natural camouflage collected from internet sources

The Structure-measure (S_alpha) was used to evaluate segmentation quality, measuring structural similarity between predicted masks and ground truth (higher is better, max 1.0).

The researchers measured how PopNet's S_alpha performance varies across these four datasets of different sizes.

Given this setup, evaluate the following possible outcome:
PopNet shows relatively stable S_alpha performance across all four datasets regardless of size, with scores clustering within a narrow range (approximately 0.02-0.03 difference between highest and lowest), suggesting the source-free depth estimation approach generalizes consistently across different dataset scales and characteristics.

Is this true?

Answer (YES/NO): NO